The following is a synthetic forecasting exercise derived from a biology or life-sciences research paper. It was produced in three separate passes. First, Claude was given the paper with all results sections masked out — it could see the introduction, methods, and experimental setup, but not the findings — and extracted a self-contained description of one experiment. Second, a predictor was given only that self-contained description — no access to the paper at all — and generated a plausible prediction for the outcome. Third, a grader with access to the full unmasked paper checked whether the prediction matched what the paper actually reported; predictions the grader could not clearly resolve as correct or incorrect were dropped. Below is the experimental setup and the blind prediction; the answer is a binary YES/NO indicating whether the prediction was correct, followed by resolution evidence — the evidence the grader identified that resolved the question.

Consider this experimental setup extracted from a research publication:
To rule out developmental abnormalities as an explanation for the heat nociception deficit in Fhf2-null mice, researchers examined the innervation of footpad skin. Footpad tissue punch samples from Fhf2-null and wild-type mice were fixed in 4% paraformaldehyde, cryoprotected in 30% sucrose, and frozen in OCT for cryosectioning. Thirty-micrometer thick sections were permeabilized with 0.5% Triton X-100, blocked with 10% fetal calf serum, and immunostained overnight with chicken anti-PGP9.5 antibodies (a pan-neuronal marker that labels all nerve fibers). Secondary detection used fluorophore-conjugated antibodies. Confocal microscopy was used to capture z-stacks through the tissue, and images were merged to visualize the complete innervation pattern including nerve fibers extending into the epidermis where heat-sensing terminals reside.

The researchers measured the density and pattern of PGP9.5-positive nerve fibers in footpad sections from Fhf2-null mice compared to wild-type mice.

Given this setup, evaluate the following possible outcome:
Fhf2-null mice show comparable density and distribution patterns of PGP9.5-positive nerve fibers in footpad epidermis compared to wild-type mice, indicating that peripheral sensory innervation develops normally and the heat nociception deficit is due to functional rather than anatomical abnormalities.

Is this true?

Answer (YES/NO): YES